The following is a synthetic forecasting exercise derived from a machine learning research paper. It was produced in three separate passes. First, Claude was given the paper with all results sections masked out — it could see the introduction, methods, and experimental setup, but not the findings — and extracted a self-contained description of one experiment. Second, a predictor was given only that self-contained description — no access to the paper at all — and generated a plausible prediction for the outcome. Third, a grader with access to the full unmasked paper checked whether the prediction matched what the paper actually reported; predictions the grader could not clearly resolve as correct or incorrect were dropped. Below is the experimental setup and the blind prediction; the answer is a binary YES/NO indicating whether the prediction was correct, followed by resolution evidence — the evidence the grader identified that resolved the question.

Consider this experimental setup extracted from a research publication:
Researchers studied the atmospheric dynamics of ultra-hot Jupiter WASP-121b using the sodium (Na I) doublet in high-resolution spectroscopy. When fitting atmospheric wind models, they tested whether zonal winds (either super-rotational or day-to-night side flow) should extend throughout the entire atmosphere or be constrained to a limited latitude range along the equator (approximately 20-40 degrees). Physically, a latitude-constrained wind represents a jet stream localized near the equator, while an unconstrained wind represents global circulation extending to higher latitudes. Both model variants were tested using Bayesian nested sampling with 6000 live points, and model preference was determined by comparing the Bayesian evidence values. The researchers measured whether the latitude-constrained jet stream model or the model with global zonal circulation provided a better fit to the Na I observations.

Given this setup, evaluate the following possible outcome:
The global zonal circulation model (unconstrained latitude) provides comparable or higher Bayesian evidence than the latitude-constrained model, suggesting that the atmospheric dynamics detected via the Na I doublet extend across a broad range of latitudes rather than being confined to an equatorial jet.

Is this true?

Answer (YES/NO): NO